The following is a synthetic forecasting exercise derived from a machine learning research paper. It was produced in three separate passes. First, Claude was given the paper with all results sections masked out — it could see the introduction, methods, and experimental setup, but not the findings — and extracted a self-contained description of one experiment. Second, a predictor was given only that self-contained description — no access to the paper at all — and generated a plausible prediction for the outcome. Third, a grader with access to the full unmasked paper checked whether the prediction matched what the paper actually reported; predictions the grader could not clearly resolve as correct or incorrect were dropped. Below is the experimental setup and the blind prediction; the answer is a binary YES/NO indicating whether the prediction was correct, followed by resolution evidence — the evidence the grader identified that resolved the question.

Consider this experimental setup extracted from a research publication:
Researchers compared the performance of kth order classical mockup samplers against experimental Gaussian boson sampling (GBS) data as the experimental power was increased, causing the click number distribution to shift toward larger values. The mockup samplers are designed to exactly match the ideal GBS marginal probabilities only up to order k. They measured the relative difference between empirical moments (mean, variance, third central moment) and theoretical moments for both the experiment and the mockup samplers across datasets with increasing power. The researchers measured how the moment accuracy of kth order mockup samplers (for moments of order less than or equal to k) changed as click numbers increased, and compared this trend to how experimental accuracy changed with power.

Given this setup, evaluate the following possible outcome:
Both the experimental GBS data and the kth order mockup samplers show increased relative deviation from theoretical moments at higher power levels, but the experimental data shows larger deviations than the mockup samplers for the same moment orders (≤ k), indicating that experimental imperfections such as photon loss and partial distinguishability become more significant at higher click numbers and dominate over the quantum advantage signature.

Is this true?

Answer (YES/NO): NO